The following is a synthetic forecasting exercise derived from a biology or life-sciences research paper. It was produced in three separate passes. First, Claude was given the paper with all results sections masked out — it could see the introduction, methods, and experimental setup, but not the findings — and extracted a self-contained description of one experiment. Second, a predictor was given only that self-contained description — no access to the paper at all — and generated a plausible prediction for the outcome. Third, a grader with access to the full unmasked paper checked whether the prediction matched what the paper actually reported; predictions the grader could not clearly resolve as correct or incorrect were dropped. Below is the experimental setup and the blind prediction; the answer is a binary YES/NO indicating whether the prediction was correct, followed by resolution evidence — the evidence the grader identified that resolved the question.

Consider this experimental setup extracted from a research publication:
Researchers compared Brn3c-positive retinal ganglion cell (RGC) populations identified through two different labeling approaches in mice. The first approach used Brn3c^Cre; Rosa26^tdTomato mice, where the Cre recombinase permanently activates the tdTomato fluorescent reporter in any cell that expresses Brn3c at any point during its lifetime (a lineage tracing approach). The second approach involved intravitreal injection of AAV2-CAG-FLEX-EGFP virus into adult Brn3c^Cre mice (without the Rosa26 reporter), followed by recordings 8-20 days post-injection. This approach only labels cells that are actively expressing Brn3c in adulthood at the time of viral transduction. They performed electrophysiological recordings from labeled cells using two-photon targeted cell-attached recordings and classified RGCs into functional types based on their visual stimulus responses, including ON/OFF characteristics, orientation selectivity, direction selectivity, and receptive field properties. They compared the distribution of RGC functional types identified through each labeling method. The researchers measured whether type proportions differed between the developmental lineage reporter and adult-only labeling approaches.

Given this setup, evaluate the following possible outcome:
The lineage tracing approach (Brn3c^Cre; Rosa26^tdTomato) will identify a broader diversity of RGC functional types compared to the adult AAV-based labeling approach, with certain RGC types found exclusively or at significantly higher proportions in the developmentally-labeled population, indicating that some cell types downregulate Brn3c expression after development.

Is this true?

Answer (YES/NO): NO